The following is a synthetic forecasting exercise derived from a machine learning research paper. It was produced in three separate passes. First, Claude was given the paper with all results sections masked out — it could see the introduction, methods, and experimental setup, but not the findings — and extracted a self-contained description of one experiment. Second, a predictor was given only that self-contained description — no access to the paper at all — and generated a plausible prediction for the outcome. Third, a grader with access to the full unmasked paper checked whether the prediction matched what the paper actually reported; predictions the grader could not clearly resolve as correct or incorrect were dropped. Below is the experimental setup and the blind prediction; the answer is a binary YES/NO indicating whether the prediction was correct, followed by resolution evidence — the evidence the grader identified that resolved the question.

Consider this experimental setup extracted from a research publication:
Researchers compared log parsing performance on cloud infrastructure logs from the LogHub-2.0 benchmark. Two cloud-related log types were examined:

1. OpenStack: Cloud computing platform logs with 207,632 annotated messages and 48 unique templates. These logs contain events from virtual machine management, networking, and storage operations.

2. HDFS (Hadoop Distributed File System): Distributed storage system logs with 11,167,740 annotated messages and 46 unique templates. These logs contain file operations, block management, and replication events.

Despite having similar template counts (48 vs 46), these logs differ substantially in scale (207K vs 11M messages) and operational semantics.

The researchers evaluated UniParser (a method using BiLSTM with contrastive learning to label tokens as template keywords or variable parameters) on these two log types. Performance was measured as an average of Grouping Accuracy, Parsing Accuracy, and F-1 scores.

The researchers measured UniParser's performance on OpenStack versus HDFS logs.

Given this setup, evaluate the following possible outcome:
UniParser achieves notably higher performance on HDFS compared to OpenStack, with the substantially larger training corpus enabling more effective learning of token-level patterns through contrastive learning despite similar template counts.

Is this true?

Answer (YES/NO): YES